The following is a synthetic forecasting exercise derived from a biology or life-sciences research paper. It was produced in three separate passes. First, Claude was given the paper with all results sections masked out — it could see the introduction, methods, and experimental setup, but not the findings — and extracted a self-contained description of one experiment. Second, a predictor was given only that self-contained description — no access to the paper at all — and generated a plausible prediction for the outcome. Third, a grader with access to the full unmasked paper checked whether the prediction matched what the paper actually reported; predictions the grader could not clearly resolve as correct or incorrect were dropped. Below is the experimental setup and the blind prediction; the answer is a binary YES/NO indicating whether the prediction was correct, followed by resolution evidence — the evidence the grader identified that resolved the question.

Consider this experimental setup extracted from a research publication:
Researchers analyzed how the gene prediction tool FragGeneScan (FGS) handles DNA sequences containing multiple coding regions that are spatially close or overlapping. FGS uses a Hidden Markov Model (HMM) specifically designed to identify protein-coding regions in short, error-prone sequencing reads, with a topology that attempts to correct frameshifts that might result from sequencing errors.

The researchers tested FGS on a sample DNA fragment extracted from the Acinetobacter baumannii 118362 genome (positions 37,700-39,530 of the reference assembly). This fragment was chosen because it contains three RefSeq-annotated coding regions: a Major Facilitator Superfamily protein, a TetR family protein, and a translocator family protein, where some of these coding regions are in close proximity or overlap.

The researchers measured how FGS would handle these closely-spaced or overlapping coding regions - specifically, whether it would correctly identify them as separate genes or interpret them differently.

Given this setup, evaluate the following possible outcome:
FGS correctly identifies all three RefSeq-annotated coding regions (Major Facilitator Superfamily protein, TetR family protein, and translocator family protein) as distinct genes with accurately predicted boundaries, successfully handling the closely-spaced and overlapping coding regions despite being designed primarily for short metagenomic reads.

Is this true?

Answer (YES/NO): NO